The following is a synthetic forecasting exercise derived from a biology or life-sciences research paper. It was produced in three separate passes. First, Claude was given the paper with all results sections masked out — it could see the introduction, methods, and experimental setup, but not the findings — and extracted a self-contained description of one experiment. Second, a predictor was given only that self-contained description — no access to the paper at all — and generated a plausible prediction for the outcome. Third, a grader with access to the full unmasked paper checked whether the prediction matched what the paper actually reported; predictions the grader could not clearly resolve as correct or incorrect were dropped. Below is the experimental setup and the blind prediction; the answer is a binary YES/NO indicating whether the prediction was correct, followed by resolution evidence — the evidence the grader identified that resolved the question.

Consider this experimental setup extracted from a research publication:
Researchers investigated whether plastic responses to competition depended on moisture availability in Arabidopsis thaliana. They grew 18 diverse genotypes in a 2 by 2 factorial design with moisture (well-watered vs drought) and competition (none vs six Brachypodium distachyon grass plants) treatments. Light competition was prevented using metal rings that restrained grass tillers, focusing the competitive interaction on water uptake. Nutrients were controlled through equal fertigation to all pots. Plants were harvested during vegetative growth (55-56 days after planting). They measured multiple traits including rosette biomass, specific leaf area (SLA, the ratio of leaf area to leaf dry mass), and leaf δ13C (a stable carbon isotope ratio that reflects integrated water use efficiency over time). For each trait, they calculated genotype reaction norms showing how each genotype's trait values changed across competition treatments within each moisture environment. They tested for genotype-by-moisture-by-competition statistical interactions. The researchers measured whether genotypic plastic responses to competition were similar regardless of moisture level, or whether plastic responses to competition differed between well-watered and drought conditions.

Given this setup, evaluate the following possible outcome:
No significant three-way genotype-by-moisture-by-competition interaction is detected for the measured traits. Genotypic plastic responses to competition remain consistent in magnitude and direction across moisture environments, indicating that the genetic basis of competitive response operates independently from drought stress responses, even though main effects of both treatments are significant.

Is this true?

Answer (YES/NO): NO